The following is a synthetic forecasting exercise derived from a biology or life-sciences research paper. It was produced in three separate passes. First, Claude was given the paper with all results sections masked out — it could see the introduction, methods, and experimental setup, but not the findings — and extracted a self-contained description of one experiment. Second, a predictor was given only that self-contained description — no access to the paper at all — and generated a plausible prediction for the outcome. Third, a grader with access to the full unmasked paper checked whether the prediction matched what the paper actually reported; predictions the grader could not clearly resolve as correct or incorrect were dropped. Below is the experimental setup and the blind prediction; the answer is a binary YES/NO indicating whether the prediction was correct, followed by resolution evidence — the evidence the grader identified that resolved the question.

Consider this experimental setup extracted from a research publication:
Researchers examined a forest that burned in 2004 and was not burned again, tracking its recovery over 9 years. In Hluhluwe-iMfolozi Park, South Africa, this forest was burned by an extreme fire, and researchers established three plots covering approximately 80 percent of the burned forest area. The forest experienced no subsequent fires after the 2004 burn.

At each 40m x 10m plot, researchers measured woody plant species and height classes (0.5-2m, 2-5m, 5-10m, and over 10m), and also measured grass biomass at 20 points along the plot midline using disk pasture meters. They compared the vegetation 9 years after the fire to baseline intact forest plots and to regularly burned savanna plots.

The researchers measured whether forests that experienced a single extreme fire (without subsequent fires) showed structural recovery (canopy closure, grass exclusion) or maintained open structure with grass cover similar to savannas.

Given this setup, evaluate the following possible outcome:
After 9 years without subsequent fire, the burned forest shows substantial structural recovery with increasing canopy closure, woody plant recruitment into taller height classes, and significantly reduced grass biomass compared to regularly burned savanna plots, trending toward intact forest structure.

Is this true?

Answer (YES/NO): YES